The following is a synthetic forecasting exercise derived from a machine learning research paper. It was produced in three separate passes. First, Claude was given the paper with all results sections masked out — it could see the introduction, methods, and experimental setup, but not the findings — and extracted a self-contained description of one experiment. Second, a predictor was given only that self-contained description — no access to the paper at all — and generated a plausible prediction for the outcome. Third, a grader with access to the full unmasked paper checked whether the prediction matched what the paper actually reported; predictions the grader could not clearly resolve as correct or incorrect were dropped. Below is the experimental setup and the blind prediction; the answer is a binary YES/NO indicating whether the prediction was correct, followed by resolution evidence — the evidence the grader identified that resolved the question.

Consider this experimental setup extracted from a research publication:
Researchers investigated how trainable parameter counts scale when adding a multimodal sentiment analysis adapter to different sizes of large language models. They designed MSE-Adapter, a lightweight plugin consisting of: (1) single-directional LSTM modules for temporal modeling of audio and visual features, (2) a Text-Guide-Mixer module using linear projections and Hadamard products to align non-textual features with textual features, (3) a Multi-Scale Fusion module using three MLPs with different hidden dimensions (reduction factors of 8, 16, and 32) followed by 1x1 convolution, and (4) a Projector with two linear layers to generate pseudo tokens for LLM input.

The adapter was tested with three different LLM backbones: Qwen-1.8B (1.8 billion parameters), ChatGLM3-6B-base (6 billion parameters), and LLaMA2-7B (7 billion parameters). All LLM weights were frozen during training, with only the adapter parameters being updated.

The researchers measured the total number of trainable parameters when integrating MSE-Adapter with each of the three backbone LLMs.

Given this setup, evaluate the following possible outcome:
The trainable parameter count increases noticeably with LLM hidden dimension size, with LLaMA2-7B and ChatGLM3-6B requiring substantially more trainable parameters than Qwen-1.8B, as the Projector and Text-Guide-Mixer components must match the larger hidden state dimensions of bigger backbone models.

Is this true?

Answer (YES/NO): YES